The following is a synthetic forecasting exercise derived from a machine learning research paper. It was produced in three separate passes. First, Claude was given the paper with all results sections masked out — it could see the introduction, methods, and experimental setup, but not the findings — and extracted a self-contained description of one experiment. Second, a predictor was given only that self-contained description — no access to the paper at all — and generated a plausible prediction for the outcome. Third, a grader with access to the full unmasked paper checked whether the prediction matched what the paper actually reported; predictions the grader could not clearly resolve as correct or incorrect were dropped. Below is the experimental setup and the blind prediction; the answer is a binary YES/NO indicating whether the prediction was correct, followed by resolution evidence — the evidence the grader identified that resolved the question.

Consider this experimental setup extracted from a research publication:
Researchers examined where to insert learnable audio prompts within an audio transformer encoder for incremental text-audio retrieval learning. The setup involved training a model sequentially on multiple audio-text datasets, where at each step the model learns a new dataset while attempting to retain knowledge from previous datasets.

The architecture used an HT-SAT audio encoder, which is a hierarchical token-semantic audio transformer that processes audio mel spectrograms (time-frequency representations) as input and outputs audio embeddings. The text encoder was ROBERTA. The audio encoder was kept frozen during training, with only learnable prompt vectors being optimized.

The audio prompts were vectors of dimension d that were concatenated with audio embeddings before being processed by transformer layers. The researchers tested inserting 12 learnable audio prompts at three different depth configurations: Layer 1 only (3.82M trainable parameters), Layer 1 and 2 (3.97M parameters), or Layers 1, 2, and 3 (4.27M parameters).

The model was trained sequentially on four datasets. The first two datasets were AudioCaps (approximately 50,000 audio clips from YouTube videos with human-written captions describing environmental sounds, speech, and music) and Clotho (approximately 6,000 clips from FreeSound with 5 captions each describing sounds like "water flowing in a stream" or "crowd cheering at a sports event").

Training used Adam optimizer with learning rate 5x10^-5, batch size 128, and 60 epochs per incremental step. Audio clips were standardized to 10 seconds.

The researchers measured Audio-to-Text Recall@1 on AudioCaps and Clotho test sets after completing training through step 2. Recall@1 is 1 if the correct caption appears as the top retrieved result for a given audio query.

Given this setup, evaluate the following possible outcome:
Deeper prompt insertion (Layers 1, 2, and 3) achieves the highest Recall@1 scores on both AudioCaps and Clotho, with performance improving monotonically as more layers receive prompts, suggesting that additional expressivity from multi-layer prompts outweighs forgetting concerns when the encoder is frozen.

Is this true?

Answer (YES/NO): NO